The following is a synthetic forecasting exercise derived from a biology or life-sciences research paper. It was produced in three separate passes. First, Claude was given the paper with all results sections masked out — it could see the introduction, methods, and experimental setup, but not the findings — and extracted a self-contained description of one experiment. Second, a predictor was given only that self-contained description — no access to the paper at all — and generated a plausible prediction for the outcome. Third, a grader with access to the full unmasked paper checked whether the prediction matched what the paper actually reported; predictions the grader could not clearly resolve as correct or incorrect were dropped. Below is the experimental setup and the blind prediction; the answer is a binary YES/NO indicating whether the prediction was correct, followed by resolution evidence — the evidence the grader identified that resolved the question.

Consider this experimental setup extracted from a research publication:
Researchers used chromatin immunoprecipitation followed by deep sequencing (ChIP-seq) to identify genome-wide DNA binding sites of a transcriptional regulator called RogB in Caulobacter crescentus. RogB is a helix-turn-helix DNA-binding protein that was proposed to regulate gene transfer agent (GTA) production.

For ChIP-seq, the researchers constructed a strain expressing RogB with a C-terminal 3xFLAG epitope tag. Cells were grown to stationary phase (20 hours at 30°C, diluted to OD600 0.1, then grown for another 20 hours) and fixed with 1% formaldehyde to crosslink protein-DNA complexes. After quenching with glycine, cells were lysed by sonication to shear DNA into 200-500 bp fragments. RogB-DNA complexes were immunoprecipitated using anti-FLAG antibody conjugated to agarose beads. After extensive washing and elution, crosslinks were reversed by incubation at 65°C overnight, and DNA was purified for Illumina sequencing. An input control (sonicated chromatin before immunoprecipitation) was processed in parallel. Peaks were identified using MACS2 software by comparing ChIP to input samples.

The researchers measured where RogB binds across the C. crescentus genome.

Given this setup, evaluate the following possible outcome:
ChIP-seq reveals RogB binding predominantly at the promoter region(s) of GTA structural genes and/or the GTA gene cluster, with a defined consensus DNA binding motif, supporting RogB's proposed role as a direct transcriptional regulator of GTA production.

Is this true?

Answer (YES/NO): NO